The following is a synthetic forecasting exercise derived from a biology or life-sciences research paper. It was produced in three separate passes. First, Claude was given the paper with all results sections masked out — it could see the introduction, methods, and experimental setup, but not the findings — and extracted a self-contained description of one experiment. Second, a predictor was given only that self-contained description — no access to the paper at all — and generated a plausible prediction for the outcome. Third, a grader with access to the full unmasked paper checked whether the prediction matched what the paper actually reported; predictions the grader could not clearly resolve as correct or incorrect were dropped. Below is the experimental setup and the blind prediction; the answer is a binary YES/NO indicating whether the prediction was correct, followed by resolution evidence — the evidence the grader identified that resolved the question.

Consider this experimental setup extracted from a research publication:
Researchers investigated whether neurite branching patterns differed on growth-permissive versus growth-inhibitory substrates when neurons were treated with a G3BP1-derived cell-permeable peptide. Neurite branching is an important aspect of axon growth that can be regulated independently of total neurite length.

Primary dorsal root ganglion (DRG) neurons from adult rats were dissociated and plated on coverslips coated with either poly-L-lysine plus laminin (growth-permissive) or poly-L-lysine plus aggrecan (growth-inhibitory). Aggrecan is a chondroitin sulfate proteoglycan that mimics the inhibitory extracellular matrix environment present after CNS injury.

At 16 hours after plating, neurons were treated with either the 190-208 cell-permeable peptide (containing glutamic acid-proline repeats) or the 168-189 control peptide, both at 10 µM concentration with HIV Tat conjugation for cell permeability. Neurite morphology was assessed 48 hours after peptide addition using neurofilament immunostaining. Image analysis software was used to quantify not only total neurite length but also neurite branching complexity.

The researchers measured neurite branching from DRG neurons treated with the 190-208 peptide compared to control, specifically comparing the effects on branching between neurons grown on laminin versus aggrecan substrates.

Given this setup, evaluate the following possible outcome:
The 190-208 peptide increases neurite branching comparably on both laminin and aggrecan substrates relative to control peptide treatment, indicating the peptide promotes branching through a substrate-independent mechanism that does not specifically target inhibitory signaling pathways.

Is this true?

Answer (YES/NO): NO